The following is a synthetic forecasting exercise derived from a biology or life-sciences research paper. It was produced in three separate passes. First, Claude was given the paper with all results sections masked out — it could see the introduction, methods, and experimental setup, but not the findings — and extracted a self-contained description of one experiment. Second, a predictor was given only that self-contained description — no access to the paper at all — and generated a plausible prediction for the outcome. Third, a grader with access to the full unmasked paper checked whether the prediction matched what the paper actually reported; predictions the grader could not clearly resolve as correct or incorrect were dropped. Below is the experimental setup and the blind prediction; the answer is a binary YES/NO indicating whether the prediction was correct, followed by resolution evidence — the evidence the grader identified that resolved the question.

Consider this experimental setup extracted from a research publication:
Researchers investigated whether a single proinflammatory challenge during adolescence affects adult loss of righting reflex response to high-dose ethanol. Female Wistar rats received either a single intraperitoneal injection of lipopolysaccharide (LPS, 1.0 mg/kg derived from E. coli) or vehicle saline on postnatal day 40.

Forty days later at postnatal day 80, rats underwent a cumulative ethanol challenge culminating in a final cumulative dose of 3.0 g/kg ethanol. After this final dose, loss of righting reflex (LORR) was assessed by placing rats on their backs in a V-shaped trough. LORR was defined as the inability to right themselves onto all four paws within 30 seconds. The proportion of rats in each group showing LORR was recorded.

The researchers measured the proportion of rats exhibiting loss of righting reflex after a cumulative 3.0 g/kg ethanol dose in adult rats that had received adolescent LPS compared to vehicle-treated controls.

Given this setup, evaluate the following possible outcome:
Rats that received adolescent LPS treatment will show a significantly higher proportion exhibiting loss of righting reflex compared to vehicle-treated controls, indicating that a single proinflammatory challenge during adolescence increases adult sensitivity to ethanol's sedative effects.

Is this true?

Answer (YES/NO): NO